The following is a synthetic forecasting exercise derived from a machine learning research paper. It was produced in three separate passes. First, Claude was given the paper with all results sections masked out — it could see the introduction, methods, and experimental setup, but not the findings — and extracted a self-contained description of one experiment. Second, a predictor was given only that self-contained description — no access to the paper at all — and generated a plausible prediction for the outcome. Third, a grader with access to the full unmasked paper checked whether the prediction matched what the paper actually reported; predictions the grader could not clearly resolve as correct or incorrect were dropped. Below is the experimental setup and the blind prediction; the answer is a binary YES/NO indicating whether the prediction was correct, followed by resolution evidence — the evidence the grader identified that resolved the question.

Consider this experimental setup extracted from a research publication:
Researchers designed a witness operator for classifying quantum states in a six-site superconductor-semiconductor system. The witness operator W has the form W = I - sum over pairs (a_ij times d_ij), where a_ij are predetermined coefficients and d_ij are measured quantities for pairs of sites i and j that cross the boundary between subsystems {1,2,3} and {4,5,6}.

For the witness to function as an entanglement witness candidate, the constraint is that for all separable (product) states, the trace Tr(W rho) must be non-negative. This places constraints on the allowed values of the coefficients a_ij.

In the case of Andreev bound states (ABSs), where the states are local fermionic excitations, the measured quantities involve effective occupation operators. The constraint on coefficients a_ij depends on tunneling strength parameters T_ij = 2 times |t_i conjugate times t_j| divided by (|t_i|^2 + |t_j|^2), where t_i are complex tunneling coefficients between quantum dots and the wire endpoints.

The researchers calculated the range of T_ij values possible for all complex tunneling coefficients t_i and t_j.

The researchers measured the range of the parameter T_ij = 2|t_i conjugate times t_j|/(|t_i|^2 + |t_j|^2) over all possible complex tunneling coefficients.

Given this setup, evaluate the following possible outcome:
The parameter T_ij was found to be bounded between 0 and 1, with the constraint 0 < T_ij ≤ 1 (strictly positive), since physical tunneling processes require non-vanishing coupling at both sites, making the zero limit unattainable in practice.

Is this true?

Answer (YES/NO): NO